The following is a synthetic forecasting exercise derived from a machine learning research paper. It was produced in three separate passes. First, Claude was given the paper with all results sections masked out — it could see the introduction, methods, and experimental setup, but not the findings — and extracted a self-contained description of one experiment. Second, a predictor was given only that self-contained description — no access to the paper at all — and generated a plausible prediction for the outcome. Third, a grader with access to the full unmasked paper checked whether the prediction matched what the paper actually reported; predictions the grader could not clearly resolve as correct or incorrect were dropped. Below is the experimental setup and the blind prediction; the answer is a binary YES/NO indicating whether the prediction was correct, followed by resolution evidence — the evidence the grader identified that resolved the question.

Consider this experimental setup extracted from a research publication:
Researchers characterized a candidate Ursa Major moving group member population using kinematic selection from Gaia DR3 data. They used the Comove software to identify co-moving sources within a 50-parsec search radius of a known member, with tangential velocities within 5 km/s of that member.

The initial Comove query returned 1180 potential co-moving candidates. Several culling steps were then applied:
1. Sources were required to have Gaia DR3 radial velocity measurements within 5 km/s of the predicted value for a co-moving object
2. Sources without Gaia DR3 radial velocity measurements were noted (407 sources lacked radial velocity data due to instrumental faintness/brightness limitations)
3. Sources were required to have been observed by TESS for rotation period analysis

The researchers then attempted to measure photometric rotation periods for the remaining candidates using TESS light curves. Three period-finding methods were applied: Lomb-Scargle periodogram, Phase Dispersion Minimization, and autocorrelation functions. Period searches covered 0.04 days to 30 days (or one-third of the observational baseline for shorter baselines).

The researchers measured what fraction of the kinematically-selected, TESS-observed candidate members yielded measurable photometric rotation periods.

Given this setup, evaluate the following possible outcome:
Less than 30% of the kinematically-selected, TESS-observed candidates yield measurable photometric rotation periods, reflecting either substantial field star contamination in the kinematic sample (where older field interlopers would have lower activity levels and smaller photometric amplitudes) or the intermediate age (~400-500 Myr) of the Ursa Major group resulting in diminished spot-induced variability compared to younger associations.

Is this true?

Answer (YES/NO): NO